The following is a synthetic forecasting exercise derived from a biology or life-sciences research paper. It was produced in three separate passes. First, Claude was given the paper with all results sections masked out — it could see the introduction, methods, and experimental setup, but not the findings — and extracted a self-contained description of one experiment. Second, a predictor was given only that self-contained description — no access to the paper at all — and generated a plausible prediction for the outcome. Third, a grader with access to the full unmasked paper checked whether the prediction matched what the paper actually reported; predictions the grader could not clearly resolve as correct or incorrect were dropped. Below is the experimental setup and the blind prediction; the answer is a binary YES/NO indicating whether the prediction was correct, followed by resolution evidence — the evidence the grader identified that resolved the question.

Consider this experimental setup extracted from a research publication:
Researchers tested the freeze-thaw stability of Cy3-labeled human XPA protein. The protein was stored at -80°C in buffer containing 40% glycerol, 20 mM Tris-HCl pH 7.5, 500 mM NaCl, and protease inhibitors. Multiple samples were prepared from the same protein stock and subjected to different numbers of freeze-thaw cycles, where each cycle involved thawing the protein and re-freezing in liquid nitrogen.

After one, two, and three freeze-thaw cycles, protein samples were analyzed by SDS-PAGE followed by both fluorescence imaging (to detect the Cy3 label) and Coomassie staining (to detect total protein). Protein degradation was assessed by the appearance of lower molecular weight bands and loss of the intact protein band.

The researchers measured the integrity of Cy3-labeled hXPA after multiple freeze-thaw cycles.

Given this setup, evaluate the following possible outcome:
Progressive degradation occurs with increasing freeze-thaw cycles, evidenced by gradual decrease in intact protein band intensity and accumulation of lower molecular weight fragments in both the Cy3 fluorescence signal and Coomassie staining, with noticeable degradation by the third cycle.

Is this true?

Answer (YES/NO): NO